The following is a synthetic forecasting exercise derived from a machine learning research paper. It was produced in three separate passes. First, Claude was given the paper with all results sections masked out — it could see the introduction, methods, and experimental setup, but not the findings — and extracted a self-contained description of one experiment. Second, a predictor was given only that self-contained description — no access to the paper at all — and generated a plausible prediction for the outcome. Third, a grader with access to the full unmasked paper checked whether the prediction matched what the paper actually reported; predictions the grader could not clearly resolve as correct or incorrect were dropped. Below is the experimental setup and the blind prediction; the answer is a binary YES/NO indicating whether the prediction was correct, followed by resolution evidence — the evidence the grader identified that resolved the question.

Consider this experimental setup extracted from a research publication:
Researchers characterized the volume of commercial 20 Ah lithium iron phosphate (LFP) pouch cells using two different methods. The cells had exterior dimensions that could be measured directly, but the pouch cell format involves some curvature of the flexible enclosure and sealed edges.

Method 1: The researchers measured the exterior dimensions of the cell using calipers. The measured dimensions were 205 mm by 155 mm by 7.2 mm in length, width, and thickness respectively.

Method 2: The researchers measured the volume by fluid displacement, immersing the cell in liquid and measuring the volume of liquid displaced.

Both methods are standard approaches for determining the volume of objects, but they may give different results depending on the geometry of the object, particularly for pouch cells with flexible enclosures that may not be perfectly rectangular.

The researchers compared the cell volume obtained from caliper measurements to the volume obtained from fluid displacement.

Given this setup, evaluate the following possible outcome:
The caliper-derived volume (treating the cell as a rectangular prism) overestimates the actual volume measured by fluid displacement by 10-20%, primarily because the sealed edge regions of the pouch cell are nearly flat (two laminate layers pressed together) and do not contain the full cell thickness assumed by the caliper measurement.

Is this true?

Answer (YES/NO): NO